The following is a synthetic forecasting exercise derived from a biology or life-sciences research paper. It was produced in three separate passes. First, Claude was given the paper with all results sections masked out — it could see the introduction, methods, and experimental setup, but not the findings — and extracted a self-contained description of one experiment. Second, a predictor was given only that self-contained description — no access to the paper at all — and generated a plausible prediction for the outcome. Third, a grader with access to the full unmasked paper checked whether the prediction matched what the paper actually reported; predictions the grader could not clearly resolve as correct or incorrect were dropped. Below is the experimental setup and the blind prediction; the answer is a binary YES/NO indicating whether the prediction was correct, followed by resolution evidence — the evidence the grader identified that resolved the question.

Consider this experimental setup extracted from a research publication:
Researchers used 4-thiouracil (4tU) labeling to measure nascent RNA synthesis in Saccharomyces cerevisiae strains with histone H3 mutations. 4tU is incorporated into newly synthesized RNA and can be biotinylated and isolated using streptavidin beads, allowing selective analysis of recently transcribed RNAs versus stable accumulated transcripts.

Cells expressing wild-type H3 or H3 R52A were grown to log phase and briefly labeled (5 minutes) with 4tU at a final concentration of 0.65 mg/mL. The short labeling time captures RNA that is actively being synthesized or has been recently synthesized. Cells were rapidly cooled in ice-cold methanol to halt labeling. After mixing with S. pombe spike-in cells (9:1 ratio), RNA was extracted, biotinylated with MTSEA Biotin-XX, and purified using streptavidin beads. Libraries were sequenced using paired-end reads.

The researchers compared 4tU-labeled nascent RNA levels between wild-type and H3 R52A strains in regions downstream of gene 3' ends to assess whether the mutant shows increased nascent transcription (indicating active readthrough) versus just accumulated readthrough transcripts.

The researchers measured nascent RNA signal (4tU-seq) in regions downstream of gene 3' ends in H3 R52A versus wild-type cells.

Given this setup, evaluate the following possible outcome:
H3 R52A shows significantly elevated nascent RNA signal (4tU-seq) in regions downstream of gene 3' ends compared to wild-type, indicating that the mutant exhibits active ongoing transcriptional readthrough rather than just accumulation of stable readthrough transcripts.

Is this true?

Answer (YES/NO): YES